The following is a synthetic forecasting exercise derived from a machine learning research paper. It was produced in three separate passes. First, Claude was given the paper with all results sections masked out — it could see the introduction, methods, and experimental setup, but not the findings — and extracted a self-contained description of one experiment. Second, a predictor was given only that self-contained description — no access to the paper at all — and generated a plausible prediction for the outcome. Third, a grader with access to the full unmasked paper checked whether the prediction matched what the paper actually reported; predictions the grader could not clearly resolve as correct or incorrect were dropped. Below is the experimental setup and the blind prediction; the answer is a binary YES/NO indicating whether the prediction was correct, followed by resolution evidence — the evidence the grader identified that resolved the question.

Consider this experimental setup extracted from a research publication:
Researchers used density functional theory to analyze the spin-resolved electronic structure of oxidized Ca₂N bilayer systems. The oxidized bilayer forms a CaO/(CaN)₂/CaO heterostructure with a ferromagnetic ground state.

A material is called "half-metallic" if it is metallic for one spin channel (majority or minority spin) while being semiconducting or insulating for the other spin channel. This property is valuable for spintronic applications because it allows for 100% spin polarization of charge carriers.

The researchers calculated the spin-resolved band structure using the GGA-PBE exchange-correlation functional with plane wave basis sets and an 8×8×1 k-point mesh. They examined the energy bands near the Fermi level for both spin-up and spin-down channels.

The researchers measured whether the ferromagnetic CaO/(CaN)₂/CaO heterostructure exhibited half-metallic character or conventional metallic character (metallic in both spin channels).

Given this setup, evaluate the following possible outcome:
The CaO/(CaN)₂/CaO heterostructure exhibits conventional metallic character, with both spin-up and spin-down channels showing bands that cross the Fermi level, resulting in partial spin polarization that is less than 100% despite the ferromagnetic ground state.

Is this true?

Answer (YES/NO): NO